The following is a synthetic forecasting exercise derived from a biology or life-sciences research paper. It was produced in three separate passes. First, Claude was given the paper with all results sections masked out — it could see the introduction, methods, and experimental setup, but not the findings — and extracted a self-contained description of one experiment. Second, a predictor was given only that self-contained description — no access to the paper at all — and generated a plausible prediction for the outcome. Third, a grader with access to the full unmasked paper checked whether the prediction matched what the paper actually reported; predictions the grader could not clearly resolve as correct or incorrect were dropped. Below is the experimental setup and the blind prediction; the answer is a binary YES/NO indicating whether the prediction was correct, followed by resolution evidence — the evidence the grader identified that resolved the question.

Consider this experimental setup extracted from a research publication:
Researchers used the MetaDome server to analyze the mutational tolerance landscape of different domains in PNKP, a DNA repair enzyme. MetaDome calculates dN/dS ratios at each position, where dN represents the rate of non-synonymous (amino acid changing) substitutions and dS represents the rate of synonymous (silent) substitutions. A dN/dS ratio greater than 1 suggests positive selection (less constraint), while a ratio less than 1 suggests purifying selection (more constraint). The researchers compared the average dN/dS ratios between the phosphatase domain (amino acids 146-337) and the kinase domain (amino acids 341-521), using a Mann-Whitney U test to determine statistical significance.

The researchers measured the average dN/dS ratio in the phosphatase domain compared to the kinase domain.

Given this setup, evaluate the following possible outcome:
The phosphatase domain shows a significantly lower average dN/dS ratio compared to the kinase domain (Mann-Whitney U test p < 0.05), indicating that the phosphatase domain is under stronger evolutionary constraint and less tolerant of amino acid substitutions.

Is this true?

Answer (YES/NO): YES